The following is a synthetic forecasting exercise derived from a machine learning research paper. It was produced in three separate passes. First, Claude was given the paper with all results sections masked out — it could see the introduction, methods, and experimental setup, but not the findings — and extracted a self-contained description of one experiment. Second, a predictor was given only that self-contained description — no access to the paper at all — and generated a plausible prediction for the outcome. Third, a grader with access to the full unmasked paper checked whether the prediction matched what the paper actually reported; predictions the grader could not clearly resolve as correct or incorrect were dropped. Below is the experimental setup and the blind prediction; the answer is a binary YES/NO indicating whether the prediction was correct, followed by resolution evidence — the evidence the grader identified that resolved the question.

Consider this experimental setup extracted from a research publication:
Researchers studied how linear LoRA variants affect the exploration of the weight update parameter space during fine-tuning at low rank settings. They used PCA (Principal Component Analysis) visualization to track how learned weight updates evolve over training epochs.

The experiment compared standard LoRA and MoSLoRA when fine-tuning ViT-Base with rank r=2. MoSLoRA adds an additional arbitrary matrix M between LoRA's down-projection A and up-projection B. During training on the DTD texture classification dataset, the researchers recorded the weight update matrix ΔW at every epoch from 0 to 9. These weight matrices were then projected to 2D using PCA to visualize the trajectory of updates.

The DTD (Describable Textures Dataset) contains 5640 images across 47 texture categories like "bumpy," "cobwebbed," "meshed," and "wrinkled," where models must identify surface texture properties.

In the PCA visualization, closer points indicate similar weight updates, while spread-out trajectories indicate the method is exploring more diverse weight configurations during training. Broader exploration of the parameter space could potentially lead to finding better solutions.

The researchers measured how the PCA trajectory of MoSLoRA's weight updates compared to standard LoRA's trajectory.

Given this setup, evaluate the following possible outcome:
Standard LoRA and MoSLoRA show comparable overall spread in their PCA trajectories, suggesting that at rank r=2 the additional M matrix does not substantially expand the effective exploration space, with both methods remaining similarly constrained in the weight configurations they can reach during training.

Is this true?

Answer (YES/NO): YES